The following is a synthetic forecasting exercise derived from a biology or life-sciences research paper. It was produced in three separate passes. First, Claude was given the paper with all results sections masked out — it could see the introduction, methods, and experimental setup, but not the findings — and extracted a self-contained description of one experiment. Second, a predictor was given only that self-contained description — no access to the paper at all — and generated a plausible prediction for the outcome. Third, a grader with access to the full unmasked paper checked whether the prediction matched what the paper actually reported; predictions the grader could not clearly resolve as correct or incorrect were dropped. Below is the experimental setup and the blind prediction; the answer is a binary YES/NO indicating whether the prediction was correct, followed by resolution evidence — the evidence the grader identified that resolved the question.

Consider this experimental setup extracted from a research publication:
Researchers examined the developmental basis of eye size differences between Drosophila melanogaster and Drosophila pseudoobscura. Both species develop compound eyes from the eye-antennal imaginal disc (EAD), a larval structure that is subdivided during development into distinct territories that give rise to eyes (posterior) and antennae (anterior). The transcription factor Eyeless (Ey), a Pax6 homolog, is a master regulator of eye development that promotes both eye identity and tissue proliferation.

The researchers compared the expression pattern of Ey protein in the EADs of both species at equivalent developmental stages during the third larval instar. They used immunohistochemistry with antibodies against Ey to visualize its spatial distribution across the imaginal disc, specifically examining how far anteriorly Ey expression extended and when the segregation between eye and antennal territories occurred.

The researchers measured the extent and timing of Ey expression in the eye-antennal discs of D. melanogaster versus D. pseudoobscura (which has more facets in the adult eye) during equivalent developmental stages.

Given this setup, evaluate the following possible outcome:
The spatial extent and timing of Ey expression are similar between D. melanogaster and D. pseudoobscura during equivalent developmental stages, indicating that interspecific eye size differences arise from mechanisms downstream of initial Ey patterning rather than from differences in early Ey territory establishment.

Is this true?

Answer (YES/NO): NO